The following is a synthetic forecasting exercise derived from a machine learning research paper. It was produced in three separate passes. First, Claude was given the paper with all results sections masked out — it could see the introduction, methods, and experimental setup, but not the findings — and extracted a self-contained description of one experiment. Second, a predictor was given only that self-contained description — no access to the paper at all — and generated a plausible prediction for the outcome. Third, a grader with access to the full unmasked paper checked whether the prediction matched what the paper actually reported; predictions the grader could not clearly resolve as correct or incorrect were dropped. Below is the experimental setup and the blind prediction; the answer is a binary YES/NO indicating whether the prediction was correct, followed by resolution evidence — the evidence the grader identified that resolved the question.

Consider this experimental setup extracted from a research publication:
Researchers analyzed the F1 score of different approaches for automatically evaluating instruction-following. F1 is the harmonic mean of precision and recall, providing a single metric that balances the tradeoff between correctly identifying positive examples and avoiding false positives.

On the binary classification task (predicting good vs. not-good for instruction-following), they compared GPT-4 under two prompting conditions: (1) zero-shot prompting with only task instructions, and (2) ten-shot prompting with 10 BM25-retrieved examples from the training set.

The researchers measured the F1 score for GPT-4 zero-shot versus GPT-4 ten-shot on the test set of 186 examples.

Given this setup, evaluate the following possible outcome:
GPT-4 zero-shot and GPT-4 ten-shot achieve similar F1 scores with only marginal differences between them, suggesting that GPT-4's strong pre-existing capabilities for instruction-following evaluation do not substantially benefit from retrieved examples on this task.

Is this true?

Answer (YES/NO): NO